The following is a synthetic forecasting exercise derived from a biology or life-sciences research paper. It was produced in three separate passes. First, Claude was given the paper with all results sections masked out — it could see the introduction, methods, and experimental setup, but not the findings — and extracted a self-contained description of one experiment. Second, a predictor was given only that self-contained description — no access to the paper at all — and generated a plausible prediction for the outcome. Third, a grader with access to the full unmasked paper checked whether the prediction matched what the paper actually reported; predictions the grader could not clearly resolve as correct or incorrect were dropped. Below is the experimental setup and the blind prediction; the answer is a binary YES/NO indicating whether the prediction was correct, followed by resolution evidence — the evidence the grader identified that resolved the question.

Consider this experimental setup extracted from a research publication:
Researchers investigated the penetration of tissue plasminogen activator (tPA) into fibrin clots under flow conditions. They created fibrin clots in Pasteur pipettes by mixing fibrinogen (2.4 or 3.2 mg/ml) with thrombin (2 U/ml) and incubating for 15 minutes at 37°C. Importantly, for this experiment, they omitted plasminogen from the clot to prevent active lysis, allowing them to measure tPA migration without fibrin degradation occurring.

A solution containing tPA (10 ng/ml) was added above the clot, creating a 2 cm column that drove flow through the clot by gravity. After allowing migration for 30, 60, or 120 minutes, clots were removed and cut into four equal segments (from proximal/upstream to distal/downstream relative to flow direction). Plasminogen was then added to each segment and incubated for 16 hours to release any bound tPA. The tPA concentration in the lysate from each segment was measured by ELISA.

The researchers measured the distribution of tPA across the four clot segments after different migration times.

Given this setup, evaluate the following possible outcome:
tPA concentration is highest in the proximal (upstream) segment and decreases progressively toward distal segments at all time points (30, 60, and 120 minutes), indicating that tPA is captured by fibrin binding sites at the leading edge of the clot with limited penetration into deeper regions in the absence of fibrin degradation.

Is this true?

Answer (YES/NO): YES